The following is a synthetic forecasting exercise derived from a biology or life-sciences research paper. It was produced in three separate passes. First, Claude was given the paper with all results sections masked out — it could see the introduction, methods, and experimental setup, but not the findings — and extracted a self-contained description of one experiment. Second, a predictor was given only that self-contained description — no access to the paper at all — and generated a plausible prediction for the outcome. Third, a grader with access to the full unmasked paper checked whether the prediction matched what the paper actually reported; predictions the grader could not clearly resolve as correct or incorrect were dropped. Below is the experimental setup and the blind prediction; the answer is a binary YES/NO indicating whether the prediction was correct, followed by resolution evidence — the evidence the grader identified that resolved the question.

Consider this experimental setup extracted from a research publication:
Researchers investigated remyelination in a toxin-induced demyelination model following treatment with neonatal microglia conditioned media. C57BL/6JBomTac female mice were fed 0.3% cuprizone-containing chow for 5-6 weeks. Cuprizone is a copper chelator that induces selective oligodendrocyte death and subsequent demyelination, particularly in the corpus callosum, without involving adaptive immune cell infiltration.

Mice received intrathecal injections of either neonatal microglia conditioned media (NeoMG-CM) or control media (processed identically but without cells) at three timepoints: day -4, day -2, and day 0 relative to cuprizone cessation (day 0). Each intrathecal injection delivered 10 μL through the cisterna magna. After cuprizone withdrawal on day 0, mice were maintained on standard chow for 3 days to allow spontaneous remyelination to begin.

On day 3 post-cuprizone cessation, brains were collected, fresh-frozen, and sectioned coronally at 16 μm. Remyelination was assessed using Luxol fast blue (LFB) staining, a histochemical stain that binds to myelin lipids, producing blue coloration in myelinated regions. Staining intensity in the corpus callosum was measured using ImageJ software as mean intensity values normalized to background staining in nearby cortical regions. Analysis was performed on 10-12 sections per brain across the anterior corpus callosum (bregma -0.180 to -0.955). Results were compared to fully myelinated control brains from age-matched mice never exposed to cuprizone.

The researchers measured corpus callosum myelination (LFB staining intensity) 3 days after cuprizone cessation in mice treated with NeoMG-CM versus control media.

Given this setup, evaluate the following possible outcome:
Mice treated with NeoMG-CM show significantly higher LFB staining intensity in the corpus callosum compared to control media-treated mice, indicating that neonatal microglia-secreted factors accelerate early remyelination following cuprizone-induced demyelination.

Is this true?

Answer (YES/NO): YES